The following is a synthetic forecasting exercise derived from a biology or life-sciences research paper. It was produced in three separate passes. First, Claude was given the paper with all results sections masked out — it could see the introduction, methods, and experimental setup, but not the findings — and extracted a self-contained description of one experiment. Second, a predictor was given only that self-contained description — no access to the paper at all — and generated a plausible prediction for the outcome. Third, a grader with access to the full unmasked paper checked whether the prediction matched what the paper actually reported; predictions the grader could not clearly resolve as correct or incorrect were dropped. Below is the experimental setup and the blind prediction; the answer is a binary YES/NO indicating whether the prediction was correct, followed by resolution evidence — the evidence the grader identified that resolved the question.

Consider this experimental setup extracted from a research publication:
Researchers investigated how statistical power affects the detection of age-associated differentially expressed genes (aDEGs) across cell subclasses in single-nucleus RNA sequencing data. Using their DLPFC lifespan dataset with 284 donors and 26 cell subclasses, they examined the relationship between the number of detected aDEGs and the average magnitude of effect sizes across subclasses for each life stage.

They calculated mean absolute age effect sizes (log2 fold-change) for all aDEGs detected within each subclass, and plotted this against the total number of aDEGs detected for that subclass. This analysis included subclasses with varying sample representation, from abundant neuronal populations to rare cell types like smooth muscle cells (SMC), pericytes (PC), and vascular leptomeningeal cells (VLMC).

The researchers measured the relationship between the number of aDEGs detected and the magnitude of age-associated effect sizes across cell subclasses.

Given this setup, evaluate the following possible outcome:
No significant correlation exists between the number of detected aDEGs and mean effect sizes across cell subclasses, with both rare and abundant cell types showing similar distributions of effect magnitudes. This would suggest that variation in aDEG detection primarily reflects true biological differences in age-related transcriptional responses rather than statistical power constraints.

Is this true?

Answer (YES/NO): NO